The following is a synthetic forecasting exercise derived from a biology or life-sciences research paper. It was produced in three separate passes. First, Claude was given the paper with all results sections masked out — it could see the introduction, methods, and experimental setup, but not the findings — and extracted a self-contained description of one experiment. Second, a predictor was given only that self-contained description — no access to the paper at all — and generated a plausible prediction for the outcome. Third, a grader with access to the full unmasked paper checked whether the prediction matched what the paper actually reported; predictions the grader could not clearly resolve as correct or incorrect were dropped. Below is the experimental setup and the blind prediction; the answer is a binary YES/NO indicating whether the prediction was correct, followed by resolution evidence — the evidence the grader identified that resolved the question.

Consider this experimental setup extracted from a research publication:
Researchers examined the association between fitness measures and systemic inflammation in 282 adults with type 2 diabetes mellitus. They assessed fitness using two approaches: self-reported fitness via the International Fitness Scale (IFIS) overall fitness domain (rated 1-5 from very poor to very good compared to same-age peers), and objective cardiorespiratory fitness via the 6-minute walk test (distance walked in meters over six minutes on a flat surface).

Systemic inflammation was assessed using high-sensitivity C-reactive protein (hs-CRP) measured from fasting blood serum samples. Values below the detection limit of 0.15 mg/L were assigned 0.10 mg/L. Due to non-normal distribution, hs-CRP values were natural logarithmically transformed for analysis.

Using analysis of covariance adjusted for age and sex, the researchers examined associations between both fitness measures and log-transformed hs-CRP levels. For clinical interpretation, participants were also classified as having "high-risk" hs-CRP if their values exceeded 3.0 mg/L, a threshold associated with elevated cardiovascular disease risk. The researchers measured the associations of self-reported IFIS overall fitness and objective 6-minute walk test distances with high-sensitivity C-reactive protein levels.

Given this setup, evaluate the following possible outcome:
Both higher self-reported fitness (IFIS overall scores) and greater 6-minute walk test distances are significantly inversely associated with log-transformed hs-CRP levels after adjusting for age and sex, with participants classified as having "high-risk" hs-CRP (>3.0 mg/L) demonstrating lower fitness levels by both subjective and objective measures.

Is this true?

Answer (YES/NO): NO